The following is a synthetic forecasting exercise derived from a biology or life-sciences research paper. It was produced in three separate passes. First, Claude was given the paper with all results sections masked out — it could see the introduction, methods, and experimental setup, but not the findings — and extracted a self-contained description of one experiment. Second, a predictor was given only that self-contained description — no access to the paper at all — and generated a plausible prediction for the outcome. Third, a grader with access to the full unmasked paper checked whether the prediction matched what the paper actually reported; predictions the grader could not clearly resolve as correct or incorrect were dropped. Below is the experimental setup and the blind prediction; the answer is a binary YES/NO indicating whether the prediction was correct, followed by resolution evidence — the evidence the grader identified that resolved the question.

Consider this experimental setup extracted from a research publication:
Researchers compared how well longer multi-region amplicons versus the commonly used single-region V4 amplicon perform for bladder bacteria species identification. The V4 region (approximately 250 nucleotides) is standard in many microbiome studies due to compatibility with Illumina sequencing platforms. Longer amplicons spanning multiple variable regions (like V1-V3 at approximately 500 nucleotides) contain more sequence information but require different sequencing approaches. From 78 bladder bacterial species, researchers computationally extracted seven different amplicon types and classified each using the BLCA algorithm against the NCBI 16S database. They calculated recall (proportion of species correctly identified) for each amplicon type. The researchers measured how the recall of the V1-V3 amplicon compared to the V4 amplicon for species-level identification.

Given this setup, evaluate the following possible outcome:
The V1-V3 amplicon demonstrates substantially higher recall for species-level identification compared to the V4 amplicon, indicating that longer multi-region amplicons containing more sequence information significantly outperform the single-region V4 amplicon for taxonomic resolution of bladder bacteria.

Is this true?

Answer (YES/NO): YES